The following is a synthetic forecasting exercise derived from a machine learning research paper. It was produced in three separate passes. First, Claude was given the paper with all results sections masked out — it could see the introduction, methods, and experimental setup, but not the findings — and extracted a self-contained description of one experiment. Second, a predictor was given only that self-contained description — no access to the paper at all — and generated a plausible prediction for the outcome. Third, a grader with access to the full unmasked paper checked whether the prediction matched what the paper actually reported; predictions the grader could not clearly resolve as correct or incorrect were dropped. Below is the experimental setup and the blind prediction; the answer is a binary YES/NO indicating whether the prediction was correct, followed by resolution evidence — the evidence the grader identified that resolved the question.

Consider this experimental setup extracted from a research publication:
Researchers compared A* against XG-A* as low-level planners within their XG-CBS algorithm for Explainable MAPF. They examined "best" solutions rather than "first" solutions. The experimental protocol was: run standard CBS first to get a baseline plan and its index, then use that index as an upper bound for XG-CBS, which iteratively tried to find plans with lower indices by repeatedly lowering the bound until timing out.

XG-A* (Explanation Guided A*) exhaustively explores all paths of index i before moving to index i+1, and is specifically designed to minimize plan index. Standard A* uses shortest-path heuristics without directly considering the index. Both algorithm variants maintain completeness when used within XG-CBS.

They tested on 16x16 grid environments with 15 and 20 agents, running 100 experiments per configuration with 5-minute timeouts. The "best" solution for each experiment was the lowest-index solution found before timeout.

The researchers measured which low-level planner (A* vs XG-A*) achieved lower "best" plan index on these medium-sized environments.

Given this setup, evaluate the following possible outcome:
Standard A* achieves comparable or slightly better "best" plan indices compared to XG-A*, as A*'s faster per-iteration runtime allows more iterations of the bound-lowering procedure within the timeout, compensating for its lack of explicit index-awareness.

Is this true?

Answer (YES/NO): YES